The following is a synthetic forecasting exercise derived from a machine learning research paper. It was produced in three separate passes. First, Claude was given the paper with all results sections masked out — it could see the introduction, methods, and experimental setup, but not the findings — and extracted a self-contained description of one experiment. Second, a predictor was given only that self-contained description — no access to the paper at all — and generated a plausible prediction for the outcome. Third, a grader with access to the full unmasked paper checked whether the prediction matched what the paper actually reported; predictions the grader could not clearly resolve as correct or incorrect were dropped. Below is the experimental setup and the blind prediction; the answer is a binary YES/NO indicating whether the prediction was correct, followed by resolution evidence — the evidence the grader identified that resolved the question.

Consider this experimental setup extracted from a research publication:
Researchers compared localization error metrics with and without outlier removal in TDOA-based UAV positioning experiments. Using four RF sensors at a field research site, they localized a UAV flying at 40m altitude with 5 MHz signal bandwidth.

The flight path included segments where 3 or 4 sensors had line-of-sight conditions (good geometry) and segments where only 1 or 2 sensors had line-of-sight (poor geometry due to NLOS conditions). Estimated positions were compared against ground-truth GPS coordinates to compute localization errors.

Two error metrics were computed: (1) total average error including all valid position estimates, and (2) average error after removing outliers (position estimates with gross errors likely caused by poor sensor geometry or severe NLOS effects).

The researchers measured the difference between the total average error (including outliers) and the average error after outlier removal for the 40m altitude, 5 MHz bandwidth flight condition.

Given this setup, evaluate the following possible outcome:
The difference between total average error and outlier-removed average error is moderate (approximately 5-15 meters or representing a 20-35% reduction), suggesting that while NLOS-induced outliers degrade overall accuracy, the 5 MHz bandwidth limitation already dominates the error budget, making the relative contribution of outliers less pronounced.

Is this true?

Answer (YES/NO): NO